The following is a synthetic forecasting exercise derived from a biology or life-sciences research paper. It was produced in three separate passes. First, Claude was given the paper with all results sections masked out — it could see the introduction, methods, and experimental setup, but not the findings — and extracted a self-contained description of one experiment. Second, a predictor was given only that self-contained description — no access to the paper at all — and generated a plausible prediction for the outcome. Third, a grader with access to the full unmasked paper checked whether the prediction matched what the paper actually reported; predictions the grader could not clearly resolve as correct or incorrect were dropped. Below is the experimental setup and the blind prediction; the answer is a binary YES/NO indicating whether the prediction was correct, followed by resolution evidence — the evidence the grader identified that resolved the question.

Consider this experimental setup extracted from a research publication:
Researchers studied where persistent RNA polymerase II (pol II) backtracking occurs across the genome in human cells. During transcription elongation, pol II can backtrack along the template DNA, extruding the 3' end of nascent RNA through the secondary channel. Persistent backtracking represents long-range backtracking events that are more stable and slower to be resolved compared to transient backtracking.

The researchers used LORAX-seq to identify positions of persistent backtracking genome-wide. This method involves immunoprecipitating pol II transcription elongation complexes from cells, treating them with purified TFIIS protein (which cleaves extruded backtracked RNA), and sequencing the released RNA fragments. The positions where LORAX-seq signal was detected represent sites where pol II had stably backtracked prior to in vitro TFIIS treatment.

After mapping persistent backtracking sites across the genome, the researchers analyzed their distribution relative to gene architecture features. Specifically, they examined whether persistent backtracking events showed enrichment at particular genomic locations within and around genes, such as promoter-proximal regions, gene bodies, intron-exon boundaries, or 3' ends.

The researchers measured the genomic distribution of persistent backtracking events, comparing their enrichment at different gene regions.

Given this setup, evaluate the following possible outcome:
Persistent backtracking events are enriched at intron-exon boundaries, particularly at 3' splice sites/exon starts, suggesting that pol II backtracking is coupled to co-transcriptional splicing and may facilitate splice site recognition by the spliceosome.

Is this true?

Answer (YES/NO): YES